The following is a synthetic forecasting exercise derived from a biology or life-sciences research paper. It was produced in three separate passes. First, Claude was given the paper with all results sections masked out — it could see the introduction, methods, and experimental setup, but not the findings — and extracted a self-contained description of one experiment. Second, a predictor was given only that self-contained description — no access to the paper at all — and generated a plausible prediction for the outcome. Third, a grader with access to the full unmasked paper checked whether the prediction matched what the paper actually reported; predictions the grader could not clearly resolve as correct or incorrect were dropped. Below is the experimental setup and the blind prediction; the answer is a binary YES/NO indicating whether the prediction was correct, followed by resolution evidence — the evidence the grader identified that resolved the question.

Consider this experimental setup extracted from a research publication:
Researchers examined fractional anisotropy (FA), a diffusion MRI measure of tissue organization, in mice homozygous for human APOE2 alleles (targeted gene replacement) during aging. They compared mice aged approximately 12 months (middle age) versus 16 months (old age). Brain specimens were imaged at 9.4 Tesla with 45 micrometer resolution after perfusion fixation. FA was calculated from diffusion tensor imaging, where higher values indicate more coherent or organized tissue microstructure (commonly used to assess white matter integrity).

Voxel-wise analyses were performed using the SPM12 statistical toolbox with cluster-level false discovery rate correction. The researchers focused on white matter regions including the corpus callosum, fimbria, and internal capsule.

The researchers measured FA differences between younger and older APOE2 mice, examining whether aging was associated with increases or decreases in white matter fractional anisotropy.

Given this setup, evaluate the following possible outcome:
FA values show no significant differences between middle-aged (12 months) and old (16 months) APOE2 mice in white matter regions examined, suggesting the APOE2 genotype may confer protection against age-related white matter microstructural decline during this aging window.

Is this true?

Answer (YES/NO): NO